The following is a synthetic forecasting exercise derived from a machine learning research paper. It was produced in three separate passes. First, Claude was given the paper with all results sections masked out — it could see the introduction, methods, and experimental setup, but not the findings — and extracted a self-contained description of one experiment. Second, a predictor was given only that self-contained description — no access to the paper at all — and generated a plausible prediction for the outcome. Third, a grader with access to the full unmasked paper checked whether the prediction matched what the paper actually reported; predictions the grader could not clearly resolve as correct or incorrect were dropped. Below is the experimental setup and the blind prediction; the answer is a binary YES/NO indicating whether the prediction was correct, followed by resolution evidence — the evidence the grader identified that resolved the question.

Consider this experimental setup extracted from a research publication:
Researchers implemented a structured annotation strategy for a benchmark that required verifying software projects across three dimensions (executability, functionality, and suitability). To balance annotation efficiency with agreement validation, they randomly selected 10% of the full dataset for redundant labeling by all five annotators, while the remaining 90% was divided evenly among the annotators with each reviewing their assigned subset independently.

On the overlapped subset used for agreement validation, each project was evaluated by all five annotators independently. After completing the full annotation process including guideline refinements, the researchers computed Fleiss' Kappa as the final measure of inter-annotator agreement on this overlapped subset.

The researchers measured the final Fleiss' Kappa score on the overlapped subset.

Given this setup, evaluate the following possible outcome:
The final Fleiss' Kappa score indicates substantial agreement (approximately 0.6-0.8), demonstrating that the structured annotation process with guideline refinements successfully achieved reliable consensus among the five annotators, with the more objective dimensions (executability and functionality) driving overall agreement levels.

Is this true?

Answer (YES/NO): YES